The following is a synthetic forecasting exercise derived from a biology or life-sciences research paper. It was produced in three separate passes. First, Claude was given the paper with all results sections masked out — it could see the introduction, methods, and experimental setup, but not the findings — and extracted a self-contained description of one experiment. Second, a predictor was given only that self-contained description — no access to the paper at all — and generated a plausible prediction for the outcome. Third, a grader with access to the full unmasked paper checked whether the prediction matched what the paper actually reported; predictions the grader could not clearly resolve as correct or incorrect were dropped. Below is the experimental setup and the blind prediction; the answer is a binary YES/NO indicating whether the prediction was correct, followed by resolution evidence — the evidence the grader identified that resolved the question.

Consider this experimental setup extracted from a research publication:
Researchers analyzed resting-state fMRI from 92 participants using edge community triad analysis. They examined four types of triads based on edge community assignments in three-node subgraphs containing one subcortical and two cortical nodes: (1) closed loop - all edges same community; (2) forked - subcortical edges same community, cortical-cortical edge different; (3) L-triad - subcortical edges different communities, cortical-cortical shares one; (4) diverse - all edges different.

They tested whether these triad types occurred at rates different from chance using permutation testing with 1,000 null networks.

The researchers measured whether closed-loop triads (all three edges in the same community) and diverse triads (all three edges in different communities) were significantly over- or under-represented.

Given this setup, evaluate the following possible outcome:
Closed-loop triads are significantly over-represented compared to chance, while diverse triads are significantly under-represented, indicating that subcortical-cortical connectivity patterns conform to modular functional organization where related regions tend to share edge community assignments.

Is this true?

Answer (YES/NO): NO